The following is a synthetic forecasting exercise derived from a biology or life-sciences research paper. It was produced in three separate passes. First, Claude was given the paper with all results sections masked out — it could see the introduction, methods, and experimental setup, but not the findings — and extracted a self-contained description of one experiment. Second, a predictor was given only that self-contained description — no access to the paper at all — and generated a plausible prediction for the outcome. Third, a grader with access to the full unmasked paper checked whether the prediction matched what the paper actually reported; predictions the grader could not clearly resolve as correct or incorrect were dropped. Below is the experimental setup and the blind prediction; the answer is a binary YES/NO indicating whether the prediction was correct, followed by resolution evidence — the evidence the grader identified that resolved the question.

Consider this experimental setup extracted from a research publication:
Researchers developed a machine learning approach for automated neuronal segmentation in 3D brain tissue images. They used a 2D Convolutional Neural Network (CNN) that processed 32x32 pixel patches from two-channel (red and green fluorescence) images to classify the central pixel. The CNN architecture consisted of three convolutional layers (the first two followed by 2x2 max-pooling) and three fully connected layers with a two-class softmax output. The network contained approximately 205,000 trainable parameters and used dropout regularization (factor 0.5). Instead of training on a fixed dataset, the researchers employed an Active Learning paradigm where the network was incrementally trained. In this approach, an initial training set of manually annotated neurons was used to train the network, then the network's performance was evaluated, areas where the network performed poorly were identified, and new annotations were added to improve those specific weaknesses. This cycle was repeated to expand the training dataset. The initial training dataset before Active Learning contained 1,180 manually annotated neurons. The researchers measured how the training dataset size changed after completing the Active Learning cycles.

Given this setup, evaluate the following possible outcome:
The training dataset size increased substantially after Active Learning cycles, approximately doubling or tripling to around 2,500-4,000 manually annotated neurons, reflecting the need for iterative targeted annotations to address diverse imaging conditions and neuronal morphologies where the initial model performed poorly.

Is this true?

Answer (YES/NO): NO